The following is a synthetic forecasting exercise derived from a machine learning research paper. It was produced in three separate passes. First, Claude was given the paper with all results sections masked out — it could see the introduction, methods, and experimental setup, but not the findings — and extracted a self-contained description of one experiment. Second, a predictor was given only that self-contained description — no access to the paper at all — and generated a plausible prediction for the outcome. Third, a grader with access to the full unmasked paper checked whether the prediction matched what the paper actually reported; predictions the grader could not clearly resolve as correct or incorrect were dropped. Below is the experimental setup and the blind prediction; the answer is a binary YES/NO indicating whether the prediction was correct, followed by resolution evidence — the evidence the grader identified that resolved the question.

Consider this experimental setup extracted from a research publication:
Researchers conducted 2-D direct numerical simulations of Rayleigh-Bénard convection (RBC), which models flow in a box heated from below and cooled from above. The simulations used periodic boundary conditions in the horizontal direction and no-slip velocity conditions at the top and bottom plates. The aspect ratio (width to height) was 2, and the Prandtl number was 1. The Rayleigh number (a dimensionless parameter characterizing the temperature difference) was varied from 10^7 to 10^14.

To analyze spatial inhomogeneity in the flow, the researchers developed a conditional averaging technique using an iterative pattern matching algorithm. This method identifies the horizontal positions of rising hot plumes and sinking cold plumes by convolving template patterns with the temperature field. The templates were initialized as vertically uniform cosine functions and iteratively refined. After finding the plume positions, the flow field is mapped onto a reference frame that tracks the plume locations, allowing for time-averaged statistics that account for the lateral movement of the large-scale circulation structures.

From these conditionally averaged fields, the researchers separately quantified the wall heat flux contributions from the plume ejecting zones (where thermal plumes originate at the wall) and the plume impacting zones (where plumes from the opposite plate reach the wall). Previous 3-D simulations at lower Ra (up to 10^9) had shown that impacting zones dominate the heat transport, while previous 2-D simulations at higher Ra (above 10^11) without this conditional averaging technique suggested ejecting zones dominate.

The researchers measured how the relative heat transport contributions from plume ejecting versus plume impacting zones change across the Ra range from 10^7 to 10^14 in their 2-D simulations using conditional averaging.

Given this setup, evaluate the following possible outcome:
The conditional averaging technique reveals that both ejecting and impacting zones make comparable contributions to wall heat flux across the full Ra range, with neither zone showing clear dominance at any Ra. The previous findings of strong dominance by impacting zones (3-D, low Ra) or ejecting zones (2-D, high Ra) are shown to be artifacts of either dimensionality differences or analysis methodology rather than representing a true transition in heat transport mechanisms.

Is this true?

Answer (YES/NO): NO